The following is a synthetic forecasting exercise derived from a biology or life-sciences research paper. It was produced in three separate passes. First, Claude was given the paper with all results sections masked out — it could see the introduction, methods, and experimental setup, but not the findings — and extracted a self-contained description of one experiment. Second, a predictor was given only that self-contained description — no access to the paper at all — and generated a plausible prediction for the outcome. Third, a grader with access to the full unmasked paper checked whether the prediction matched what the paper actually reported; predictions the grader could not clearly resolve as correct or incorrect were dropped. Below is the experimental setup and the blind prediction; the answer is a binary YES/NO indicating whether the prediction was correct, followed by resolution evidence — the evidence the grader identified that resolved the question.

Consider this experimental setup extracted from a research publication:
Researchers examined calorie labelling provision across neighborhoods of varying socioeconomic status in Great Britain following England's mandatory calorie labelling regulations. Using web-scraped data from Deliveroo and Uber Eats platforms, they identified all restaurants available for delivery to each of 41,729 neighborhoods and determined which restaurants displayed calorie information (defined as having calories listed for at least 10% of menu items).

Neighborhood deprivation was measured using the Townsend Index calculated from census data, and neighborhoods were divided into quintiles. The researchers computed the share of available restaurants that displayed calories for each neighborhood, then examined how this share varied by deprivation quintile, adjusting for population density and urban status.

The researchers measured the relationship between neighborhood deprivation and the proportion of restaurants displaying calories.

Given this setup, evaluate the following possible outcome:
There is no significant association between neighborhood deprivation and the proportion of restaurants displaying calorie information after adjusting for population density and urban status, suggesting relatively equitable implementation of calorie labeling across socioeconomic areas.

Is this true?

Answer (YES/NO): NO